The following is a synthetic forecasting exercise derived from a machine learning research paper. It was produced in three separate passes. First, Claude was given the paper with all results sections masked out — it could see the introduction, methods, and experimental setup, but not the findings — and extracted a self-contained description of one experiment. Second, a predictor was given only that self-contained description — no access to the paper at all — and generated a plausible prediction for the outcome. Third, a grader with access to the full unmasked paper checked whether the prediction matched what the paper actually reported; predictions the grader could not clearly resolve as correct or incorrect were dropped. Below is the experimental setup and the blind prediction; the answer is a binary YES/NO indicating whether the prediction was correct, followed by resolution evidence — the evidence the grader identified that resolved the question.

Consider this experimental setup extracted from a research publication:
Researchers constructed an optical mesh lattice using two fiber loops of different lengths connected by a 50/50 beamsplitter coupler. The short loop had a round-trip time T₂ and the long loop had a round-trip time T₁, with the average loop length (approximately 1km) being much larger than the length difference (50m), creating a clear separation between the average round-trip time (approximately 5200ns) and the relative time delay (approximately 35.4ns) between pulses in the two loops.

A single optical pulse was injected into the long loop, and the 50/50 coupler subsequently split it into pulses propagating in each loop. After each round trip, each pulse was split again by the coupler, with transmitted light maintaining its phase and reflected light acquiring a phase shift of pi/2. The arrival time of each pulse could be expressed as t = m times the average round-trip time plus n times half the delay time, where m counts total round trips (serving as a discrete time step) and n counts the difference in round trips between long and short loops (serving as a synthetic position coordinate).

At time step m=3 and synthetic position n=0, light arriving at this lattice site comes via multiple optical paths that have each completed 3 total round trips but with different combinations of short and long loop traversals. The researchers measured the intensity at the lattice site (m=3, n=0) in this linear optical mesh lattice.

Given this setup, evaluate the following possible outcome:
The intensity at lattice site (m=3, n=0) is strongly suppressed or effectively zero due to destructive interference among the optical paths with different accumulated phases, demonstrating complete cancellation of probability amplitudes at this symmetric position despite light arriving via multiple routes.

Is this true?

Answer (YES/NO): YES